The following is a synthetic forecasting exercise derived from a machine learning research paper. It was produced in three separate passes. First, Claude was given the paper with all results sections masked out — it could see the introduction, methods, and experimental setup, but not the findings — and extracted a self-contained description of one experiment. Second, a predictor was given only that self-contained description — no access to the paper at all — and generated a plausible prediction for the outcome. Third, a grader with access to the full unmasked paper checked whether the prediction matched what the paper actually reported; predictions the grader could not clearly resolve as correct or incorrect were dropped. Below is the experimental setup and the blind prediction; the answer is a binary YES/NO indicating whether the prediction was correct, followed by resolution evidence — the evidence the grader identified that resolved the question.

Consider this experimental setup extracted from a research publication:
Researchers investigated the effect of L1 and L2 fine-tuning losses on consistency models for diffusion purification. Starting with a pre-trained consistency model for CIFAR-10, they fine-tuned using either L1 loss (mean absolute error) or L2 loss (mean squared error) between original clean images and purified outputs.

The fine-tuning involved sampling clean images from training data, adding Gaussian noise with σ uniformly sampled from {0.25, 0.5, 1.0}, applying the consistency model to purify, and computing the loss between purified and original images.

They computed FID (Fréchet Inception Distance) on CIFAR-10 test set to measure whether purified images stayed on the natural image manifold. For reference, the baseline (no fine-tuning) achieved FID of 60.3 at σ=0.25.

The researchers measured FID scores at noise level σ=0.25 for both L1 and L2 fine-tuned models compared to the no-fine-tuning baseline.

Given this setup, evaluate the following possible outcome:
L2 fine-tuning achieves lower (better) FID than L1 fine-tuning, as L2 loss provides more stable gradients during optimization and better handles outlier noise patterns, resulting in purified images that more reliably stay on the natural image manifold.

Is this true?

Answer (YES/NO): NO